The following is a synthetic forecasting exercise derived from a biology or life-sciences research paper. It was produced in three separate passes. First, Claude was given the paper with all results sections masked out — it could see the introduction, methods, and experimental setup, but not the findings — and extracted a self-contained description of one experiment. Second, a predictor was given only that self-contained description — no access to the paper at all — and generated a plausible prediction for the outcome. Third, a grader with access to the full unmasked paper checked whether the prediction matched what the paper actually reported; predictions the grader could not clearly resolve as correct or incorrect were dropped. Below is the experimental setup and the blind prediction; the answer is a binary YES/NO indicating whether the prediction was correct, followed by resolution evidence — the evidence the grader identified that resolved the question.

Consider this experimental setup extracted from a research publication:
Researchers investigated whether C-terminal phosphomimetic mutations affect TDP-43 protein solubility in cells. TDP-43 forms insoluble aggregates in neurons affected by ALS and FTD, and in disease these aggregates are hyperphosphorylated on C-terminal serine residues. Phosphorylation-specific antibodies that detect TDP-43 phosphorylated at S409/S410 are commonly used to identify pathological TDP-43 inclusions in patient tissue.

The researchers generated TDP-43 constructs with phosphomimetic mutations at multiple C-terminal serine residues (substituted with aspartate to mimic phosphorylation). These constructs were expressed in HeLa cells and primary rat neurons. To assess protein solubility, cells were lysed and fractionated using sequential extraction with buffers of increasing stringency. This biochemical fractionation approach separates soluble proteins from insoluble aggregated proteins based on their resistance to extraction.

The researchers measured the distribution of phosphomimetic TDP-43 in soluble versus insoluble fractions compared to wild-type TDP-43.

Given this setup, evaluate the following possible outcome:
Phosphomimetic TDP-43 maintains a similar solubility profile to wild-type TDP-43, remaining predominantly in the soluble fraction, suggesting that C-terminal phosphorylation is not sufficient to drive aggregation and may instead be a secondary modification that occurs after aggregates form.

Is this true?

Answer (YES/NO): NO